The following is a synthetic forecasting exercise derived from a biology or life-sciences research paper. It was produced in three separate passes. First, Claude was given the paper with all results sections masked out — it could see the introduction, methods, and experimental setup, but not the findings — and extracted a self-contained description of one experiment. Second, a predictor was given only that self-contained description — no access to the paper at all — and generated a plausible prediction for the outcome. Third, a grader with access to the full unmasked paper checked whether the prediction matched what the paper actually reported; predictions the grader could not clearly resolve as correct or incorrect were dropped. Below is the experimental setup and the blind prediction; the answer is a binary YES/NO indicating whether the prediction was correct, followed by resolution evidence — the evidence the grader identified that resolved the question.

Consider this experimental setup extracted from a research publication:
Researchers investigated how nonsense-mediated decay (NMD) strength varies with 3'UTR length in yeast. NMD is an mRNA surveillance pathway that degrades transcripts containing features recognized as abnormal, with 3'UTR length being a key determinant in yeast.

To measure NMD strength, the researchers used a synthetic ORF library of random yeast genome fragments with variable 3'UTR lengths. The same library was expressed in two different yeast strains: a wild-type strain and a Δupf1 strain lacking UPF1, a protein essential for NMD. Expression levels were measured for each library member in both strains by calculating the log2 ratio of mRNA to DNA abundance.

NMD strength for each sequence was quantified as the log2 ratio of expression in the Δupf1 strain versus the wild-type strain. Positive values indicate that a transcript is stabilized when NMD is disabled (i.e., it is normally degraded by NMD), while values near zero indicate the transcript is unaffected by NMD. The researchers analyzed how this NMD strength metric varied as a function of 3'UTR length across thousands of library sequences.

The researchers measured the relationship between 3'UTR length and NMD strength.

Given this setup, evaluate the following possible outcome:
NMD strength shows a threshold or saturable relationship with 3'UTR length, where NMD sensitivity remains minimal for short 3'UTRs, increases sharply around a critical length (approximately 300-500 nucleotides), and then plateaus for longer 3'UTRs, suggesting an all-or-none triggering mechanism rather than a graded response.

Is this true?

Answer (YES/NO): NO